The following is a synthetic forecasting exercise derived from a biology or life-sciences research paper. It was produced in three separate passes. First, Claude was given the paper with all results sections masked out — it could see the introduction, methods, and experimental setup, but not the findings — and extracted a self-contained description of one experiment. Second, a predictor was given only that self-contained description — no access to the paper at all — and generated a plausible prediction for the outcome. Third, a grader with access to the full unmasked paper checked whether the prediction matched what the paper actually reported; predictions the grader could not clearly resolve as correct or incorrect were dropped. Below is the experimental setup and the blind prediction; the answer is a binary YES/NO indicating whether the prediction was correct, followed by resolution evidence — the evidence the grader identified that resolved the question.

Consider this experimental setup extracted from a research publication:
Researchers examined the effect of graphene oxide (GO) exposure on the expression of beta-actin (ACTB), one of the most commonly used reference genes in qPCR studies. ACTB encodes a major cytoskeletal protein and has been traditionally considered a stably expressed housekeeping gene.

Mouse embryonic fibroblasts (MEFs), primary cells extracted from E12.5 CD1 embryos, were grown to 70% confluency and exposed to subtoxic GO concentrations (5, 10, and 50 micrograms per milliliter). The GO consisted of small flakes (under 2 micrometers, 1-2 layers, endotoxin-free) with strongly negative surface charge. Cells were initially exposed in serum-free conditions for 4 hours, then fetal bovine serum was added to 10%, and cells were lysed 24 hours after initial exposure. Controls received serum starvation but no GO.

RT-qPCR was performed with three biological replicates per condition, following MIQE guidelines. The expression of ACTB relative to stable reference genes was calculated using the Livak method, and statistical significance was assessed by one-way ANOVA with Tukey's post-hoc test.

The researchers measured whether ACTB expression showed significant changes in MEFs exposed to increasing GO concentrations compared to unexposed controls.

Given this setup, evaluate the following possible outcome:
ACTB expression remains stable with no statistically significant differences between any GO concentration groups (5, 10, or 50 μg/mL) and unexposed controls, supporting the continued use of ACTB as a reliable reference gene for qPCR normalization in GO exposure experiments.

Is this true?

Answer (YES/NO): NO